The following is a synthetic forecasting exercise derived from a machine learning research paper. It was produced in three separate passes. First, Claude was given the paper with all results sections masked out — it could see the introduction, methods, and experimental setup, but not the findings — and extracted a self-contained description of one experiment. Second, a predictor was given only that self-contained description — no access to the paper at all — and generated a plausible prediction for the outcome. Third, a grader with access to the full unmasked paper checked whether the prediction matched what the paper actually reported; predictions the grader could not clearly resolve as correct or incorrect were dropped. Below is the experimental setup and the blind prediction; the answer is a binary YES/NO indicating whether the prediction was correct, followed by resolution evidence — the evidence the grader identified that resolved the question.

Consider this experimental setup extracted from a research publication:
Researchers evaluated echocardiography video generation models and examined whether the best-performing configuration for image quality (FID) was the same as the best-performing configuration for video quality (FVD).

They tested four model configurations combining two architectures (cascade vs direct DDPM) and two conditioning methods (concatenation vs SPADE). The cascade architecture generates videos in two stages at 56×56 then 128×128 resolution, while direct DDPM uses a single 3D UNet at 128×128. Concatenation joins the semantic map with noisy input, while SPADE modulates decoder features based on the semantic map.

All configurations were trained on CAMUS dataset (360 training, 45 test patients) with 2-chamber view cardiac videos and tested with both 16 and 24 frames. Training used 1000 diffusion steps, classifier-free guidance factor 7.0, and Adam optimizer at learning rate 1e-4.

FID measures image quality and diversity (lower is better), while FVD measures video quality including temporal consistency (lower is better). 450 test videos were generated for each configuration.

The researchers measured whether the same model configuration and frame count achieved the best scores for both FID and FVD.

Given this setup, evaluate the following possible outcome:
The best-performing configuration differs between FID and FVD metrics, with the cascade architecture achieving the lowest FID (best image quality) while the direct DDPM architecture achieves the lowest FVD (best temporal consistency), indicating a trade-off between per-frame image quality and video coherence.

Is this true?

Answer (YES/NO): NO